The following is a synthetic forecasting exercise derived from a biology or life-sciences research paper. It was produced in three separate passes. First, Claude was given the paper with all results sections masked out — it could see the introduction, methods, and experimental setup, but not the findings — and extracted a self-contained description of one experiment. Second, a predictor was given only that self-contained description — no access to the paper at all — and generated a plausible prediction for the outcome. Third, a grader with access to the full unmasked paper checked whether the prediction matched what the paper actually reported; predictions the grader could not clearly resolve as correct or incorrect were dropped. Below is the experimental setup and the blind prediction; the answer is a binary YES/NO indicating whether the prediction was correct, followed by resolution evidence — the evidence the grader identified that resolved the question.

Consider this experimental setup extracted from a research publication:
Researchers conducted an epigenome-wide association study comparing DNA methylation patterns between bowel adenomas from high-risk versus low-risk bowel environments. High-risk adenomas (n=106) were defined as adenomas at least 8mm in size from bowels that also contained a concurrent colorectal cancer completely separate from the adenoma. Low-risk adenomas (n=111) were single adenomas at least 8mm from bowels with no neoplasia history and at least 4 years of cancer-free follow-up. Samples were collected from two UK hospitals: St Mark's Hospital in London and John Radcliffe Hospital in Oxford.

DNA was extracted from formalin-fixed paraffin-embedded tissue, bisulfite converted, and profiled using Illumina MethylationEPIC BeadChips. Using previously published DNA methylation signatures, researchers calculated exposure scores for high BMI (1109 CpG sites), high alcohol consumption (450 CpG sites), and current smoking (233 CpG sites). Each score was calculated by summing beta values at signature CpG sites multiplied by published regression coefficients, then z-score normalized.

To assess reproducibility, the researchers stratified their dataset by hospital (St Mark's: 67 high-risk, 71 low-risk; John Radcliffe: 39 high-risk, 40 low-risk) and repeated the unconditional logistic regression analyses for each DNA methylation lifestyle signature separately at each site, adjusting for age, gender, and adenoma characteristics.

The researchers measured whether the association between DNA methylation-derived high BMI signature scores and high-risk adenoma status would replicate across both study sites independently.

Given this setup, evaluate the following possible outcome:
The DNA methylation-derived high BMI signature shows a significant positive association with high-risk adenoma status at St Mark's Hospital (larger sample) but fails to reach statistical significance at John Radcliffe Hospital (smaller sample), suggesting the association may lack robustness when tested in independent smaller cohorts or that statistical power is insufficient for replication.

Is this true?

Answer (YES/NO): NO